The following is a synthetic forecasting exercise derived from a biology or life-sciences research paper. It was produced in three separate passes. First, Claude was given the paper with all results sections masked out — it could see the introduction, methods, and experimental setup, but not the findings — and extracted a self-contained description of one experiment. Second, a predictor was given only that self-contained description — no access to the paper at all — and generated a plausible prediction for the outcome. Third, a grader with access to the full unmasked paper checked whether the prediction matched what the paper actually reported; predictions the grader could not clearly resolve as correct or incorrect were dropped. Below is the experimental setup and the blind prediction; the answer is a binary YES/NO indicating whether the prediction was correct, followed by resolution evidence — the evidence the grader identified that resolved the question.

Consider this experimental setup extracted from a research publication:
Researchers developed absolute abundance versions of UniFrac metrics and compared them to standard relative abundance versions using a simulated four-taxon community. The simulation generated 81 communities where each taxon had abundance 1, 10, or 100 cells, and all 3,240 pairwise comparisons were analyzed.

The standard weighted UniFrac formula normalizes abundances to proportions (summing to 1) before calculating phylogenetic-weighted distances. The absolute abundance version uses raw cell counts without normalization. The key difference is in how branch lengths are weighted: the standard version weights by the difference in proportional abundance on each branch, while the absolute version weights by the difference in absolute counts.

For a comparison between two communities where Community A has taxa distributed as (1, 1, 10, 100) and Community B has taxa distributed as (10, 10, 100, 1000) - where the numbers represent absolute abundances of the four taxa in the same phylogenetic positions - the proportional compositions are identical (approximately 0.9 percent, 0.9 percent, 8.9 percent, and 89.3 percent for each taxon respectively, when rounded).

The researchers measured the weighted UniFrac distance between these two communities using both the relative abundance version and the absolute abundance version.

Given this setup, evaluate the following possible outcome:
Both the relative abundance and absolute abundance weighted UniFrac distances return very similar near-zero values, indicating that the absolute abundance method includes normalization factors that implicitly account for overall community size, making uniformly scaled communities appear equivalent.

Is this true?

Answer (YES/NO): NO